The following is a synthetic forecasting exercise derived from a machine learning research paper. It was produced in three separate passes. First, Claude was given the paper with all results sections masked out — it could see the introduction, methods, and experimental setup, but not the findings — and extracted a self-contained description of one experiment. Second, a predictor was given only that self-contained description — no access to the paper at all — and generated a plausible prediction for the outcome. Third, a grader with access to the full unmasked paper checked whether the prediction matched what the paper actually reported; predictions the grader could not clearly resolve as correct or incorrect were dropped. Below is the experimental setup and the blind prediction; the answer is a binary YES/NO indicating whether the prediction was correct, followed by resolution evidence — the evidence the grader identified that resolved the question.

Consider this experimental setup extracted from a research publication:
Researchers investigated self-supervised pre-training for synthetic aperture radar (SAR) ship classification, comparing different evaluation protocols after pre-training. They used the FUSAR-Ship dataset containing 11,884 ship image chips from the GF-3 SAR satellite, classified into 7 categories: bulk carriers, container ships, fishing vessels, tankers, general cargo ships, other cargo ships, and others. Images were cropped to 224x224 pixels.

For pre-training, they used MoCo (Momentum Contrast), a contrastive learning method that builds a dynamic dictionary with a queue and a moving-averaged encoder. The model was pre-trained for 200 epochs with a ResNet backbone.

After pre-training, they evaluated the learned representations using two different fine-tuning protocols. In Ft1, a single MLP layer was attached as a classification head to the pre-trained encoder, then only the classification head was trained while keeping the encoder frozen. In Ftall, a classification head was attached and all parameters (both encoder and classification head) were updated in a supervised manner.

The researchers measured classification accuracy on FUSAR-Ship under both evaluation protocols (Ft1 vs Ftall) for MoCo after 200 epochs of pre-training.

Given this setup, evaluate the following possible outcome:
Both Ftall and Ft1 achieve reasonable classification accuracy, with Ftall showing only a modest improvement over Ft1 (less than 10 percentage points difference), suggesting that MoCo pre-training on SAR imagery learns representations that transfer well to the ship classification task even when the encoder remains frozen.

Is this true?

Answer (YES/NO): NO